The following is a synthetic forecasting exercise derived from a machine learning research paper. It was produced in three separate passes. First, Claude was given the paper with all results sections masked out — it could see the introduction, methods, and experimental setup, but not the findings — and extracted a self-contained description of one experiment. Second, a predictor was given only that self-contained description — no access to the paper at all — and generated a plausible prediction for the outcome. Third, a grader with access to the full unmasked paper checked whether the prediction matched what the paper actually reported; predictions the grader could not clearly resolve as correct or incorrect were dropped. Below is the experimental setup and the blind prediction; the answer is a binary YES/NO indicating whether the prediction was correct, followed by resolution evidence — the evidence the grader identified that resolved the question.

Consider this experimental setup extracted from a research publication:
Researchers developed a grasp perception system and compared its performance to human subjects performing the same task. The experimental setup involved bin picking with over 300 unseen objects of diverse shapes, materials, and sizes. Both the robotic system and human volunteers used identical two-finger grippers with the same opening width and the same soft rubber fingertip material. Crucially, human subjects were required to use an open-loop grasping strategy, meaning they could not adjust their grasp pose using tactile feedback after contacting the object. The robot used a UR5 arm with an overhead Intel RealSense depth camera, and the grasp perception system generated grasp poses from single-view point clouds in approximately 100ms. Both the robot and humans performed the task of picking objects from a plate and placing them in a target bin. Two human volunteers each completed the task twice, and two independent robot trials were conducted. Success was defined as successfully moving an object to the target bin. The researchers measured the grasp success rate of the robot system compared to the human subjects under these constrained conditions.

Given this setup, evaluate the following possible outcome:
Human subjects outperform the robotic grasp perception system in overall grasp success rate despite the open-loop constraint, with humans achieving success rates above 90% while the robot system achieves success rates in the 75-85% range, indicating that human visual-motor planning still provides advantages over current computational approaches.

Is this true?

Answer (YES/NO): NO